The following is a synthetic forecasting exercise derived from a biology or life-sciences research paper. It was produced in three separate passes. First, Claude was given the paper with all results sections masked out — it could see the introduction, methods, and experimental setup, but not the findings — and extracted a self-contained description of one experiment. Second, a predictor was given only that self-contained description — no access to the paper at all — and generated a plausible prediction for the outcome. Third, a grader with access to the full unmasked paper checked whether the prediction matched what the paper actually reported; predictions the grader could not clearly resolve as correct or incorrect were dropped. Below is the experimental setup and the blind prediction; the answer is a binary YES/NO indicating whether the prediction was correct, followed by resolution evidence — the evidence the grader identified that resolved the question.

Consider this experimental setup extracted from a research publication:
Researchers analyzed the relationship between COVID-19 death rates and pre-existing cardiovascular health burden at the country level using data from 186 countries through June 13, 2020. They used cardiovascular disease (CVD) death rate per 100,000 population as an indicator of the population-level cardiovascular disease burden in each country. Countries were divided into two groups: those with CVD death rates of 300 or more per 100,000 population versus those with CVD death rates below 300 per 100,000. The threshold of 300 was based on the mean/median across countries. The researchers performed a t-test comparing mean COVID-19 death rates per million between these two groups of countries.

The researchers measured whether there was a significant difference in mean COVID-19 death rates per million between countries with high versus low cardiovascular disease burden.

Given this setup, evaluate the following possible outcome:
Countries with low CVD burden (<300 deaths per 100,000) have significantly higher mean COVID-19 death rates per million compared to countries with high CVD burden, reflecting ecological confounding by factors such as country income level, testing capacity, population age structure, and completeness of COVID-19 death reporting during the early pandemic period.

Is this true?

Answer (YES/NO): YES